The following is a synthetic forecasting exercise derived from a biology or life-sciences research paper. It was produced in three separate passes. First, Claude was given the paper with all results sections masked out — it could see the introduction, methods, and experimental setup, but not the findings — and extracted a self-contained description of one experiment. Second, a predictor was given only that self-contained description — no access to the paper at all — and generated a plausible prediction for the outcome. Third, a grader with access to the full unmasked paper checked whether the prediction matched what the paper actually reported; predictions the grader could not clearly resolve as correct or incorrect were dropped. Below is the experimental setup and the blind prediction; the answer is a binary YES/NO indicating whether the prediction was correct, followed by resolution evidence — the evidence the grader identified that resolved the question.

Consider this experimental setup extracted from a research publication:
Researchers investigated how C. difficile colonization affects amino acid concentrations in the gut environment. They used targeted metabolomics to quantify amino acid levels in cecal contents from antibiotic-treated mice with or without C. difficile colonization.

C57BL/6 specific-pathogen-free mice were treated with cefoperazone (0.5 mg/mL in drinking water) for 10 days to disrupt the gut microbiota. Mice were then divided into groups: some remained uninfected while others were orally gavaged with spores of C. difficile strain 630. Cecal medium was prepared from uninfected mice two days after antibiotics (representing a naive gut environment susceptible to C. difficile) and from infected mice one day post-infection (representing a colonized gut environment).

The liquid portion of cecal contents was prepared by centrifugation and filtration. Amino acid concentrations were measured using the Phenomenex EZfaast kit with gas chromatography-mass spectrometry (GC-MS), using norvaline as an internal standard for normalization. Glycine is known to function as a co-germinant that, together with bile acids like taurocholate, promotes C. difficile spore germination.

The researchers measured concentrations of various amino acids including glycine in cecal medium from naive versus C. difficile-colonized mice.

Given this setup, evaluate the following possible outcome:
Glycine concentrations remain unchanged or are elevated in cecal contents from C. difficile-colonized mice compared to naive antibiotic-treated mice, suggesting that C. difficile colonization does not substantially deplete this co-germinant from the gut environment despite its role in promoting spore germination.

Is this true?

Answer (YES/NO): NO